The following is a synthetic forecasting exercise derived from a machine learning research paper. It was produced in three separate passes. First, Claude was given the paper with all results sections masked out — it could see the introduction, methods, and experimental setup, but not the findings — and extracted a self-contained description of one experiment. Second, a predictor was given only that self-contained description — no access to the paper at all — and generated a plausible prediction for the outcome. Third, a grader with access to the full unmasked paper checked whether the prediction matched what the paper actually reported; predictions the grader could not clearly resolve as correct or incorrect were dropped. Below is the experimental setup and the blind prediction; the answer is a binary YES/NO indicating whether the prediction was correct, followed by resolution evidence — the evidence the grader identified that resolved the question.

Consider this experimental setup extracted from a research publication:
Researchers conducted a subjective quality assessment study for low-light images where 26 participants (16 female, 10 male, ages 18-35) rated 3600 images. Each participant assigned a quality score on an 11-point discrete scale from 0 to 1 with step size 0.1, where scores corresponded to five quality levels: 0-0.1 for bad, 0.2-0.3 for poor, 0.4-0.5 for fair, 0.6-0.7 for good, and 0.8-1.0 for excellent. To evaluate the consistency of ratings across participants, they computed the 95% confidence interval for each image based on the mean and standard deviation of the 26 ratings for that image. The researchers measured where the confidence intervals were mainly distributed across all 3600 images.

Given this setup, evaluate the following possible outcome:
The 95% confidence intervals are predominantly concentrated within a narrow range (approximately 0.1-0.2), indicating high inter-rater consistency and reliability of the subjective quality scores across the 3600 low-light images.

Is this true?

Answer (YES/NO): YES